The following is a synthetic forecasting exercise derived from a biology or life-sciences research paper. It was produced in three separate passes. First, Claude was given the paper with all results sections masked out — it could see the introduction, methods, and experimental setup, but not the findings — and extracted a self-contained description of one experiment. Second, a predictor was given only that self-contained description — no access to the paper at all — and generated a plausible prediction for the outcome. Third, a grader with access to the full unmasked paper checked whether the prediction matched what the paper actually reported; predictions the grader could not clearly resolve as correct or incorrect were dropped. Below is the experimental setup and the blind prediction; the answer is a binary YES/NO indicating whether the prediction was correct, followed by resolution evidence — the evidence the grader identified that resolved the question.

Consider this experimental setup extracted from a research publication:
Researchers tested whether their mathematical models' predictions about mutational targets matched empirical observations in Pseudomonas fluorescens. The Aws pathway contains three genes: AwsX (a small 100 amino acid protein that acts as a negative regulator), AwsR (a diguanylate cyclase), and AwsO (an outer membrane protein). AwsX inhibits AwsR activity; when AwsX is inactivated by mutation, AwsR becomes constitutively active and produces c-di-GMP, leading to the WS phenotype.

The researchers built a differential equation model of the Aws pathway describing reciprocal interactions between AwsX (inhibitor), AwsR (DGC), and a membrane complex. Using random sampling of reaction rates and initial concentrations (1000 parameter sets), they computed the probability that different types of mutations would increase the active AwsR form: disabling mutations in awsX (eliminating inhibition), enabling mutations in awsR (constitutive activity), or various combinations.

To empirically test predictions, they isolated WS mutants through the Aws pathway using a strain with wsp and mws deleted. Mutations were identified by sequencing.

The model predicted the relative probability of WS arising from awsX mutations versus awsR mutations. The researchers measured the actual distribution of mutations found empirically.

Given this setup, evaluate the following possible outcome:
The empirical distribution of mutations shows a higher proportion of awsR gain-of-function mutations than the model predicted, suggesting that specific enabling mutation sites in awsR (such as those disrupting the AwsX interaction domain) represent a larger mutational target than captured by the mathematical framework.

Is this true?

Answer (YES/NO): NO